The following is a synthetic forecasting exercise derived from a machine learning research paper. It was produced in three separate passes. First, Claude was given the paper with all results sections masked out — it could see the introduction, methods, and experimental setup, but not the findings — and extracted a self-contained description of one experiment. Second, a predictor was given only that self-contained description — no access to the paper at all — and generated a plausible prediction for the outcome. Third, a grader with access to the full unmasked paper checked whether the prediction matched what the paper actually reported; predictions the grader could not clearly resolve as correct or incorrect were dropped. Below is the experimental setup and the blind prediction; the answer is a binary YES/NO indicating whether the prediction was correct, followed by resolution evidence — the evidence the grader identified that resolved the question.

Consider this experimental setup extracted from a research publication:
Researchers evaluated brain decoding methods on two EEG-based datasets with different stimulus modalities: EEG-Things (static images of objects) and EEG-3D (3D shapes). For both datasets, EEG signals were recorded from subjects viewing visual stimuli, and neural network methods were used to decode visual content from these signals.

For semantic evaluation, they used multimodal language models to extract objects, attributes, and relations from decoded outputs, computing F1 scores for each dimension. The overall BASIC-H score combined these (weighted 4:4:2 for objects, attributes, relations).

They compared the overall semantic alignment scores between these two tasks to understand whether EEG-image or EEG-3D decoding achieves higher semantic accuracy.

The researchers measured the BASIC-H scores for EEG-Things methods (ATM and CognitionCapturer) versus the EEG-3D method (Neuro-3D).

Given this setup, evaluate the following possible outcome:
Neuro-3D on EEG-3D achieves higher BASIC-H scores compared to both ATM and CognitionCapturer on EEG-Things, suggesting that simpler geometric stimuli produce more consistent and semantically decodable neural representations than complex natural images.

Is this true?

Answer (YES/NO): NO